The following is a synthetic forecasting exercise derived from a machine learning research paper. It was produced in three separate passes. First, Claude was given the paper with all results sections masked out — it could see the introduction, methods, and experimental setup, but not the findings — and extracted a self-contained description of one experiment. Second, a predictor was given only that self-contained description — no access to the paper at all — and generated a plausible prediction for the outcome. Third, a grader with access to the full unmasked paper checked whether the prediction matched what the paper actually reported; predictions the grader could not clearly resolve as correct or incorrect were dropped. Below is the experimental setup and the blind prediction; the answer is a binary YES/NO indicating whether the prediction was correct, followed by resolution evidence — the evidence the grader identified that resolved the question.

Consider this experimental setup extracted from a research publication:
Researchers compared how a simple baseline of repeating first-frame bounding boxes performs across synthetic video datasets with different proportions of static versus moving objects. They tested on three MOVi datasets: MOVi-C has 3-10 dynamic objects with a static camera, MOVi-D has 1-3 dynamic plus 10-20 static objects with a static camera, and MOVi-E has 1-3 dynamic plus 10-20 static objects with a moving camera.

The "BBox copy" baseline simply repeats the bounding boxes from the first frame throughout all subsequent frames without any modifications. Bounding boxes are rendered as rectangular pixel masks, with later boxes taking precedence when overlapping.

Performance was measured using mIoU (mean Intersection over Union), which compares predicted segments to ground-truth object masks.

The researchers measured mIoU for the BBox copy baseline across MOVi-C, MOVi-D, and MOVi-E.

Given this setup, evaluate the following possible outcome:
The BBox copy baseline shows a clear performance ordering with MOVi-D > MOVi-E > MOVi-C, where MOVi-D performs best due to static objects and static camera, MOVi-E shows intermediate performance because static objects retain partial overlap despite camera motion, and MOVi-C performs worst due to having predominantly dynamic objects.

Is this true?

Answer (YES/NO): YES